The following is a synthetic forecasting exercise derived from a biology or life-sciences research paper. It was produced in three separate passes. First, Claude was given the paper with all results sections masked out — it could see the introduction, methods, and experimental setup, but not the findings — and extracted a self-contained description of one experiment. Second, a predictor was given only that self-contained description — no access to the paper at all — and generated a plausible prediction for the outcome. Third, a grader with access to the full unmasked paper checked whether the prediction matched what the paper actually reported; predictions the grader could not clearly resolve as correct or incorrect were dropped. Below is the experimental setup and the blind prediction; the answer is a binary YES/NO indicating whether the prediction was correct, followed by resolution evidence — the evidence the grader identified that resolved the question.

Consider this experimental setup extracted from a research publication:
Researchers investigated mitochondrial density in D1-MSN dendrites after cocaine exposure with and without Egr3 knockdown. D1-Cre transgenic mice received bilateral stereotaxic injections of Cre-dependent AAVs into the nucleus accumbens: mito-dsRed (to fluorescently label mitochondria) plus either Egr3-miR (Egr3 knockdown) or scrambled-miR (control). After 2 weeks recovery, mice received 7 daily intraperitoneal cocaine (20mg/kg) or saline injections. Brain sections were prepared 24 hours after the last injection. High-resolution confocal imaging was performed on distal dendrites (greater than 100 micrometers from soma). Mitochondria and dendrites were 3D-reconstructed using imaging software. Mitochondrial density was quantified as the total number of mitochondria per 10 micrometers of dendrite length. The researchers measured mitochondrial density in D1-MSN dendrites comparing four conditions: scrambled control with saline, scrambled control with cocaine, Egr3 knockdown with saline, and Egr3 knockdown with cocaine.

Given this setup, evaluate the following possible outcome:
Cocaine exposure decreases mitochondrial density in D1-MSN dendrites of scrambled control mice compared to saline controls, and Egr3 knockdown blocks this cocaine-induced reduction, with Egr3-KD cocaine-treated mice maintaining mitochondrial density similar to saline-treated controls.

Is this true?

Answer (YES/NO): NO